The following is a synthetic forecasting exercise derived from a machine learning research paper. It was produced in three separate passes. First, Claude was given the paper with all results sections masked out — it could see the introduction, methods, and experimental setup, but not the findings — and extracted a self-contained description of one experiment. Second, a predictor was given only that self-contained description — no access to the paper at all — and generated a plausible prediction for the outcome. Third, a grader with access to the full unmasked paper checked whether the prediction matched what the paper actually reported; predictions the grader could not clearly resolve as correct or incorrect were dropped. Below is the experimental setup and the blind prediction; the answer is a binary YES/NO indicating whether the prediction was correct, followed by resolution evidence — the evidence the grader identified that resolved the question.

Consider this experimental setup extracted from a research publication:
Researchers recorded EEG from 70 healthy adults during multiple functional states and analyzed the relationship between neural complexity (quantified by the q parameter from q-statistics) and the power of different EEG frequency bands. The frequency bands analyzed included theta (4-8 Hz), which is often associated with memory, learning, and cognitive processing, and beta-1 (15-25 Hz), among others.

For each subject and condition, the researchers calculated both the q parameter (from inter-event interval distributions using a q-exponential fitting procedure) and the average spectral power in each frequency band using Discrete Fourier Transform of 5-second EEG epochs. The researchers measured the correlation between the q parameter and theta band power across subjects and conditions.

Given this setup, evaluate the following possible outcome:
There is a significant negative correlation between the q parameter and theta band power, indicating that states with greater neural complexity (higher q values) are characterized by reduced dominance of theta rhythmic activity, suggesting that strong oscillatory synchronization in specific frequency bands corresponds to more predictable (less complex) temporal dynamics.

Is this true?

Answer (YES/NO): NO